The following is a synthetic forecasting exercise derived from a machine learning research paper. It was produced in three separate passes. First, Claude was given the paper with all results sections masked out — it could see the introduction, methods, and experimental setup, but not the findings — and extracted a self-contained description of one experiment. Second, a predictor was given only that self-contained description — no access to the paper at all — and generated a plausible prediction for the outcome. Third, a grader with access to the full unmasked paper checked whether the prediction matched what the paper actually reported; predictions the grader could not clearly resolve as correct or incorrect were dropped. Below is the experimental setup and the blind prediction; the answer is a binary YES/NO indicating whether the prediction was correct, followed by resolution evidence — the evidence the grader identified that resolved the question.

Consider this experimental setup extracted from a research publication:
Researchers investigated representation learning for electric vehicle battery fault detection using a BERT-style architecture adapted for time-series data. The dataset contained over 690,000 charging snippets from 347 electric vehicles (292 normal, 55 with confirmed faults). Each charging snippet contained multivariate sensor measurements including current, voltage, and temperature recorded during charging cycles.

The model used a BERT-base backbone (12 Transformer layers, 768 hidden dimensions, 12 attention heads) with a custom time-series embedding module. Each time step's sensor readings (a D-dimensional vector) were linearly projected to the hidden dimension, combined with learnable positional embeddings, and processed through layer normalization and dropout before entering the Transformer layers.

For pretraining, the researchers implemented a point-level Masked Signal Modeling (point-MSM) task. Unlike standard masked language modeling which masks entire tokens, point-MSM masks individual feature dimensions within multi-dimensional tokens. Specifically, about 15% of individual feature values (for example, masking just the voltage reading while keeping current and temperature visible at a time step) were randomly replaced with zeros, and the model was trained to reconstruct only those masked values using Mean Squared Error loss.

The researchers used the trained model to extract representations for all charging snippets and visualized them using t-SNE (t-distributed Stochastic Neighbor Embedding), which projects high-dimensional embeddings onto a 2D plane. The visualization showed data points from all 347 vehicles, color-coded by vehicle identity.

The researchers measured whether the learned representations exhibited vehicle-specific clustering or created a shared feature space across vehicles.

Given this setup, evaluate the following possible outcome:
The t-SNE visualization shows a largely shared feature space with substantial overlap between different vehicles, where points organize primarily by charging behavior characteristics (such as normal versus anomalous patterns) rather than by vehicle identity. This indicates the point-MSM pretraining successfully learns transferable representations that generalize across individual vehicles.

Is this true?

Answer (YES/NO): YES